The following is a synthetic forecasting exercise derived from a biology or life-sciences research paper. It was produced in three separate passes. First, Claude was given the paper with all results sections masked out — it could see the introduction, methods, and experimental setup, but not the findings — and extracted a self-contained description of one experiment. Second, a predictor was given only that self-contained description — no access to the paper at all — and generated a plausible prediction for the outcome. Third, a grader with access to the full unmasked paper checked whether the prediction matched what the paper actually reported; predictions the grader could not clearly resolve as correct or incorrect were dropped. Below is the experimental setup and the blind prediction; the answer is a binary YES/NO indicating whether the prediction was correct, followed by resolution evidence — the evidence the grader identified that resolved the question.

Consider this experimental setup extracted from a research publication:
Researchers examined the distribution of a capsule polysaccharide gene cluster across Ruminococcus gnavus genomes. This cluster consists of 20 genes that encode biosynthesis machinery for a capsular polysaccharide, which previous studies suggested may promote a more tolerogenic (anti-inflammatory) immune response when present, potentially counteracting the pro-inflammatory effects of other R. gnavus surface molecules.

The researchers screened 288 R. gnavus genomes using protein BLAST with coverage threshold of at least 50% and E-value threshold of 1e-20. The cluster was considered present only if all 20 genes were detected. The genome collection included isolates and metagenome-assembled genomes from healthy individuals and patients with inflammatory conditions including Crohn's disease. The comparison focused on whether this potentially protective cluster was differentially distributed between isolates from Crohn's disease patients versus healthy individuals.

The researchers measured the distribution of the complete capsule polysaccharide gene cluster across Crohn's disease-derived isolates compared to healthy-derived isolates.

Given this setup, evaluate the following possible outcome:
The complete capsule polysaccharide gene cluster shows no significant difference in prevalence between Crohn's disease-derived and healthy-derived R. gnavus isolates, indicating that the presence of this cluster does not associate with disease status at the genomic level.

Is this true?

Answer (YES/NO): NO